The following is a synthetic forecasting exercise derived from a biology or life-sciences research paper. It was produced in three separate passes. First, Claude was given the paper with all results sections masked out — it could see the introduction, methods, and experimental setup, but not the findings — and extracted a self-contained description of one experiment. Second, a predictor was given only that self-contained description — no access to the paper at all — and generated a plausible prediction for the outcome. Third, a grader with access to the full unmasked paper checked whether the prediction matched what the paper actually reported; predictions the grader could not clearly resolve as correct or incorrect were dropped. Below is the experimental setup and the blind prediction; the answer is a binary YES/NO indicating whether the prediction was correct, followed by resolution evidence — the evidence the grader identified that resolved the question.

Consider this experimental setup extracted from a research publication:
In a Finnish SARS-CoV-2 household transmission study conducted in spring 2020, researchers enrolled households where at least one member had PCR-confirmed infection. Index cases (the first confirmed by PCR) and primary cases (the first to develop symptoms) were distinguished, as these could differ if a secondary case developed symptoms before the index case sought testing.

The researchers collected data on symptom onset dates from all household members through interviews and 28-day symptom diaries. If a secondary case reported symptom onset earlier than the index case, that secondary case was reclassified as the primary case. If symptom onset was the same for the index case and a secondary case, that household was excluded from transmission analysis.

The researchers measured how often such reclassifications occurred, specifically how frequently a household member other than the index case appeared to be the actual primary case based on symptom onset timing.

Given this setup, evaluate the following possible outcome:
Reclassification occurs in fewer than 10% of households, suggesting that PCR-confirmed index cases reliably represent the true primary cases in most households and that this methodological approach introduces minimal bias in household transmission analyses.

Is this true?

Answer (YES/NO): NO